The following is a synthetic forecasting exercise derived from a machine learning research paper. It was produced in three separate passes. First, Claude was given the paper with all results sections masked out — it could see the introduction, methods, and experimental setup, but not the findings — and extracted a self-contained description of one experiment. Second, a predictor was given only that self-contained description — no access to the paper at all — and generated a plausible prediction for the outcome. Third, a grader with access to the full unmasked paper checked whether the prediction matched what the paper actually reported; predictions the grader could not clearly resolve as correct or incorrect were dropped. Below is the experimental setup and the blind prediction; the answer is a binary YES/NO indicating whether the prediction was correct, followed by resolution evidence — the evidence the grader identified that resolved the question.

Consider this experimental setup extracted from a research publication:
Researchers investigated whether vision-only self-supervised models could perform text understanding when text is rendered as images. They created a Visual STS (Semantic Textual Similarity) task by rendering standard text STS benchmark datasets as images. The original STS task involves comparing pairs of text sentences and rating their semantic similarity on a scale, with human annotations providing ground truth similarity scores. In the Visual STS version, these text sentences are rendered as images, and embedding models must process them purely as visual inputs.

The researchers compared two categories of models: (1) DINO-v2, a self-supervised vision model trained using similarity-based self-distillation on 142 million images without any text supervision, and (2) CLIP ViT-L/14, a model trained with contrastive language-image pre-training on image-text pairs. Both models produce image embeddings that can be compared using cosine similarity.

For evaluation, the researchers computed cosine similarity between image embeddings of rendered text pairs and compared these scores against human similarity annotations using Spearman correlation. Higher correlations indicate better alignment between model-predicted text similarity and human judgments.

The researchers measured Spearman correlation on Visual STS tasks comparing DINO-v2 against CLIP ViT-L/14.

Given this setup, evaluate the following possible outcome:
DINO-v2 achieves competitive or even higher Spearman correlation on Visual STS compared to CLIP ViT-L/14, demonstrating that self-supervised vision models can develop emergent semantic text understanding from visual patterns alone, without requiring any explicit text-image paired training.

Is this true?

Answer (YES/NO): NO